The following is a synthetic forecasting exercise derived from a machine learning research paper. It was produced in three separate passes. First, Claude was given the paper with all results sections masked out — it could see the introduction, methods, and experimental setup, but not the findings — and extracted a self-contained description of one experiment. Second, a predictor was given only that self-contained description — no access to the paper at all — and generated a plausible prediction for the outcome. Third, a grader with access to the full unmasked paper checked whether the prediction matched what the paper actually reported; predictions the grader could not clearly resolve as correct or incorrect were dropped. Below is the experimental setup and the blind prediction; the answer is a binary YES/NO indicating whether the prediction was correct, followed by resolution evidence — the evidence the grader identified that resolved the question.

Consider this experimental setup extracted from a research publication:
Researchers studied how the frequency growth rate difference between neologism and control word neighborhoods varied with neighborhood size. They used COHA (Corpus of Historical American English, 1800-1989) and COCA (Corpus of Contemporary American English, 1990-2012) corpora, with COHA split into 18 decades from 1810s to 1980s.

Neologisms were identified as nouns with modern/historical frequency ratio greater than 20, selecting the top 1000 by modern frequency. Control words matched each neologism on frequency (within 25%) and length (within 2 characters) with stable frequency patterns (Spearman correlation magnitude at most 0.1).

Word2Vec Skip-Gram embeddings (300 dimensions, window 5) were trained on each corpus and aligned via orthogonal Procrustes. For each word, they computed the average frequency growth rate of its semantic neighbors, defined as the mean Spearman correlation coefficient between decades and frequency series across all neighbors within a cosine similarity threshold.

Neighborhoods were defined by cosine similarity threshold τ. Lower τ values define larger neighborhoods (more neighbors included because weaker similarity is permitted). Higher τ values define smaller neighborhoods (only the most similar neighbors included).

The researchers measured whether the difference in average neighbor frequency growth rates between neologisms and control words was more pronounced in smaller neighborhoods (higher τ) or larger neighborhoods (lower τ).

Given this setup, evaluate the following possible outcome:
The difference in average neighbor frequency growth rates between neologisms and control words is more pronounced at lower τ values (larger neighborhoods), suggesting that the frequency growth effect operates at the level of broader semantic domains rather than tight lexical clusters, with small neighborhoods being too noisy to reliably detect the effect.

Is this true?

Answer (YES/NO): NO